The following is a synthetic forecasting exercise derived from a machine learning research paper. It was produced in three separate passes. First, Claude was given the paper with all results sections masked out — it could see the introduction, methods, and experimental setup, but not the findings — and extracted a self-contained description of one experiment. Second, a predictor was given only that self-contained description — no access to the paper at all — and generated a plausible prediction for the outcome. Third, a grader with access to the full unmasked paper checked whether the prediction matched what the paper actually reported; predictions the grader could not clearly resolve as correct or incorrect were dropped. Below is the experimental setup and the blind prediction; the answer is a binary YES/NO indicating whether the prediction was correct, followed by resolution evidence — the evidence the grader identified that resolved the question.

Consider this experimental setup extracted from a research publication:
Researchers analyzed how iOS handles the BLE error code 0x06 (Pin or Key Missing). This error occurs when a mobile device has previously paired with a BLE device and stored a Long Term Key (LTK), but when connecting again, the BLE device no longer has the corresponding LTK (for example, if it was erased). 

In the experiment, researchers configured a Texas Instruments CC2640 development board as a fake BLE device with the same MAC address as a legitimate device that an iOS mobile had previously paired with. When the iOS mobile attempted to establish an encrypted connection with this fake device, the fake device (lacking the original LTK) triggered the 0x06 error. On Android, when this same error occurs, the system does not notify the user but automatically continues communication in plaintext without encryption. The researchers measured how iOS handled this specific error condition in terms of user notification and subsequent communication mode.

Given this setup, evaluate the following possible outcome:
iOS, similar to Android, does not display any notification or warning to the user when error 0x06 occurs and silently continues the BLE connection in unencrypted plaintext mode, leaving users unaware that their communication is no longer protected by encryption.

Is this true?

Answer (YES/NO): YES